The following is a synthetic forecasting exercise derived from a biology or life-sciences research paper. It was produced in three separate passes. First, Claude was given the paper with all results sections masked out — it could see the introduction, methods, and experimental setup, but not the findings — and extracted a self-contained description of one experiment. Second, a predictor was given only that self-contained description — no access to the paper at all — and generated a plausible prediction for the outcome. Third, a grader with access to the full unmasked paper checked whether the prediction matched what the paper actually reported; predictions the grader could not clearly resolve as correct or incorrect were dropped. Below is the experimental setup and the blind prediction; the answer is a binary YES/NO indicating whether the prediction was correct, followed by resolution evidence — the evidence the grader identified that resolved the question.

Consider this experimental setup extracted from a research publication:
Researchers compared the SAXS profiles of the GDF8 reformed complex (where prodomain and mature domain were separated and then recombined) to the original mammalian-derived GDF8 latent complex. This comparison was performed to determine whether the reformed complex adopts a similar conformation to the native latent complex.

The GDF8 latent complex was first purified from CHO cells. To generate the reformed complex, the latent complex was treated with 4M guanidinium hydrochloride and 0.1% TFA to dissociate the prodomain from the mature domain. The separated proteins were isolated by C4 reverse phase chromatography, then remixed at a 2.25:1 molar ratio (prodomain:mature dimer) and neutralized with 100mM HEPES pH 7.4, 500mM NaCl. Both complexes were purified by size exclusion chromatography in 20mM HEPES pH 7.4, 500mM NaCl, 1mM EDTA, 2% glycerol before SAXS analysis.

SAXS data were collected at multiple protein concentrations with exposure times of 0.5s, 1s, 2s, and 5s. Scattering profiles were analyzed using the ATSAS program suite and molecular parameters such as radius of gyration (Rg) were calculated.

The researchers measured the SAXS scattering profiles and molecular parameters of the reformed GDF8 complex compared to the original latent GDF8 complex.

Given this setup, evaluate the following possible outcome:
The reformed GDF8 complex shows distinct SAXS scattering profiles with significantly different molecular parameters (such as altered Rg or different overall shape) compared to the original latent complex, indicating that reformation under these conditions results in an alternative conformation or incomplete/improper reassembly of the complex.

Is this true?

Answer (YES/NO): NO